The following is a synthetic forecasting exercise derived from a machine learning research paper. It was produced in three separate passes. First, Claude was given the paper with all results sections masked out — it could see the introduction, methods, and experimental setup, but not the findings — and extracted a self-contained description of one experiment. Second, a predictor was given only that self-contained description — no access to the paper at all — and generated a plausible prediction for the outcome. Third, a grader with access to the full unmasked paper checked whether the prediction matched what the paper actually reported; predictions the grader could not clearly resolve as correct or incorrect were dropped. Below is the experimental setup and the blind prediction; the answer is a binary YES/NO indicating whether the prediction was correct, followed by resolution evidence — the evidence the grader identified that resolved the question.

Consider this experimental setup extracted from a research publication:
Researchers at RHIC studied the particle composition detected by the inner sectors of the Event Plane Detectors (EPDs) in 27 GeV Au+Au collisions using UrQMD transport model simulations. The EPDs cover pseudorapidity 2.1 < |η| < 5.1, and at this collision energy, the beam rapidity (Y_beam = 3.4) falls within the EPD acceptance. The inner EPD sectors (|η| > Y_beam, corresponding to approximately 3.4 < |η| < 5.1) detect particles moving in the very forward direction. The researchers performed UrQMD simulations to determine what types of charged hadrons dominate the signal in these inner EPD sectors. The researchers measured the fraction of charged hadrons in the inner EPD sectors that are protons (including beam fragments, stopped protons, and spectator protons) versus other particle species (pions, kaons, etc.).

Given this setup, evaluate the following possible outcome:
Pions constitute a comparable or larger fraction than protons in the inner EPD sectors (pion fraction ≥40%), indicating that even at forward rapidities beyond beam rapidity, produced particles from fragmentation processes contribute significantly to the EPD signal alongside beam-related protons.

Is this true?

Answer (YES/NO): NO